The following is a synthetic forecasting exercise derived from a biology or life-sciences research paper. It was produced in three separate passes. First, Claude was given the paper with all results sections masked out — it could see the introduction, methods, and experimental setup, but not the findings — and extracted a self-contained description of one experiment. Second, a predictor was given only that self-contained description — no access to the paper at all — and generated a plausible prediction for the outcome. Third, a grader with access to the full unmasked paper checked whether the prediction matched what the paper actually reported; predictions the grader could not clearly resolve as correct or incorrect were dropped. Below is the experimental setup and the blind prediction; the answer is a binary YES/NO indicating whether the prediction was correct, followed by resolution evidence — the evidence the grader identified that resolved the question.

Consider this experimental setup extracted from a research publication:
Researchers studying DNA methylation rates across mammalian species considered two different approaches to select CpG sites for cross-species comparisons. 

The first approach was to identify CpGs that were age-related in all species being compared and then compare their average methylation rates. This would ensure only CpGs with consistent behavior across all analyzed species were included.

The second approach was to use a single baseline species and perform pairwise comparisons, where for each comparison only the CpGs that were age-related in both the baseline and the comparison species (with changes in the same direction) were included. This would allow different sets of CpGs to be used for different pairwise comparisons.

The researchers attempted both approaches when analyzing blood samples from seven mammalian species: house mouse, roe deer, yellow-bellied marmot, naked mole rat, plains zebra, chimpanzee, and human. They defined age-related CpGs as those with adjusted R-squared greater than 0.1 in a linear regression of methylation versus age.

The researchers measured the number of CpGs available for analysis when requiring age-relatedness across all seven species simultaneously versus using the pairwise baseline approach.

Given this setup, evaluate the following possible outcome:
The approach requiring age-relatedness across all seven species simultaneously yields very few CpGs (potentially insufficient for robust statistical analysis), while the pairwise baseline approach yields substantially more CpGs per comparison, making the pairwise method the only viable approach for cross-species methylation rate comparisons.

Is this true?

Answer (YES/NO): YES